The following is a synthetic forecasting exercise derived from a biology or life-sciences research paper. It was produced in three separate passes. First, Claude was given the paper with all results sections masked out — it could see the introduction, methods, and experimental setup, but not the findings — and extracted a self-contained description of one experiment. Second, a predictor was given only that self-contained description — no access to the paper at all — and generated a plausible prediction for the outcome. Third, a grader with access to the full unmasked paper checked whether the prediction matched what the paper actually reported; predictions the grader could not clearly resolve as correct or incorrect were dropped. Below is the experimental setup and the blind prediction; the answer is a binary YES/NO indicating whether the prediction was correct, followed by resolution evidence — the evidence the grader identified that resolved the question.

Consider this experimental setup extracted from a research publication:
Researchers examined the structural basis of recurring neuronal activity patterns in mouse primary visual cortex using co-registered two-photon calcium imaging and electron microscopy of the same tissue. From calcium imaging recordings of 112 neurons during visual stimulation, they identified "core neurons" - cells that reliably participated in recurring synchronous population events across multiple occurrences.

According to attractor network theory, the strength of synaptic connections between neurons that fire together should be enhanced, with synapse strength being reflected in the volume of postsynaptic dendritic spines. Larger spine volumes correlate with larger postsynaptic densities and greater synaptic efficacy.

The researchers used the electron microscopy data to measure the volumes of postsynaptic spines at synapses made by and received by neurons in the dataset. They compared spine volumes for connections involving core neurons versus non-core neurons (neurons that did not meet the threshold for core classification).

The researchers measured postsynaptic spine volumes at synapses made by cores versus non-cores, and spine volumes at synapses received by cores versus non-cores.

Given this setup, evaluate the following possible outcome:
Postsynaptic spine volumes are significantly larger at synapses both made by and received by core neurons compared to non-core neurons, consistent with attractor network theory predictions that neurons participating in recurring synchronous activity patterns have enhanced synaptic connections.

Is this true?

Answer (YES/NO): NO